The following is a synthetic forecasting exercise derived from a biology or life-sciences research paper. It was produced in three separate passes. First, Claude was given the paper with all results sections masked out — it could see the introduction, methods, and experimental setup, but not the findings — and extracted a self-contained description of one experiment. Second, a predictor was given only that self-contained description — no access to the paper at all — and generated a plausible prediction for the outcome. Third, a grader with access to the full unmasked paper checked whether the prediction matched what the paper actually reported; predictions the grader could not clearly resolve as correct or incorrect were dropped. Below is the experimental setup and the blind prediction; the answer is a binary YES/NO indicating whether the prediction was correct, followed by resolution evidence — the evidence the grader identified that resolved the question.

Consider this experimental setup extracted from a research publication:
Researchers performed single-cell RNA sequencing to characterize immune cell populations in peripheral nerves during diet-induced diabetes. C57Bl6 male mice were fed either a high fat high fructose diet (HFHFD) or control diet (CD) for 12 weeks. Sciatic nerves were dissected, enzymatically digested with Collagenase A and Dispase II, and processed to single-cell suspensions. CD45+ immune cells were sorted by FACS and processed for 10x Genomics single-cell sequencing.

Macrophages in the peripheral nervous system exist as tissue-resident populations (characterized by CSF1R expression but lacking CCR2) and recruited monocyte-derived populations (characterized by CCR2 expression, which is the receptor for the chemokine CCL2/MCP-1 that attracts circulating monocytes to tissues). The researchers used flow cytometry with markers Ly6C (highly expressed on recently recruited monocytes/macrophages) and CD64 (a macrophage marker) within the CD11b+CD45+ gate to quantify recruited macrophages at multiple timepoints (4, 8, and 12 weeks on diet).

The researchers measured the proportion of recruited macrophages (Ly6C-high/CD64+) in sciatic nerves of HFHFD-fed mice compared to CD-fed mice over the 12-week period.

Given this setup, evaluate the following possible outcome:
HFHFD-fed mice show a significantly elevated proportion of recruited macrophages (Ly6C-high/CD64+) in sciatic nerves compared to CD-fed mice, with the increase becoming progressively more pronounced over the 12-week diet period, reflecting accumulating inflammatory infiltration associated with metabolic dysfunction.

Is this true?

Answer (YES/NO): NO